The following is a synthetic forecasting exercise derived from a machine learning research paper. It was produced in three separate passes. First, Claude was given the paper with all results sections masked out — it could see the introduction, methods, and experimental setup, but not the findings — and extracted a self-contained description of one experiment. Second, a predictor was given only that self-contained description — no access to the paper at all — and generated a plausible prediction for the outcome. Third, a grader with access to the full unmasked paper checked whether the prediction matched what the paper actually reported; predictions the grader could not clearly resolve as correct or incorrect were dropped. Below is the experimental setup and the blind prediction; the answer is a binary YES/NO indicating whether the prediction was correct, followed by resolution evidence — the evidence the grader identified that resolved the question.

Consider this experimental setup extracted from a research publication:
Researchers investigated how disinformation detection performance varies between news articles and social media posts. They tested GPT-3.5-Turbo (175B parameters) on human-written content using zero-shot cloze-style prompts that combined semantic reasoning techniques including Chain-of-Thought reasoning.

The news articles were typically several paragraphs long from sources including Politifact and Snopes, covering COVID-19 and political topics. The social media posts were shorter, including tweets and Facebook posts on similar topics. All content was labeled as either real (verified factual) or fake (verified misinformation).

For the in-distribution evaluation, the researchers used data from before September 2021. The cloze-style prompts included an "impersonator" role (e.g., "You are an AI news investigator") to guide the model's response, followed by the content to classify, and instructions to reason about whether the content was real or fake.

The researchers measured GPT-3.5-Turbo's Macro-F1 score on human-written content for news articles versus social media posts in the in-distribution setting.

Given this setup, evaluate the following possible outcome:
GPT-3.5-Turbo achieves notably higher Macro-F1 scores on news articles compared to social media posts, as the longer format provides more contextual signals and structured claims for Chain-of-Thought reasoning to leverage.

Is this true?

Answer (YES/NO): YES